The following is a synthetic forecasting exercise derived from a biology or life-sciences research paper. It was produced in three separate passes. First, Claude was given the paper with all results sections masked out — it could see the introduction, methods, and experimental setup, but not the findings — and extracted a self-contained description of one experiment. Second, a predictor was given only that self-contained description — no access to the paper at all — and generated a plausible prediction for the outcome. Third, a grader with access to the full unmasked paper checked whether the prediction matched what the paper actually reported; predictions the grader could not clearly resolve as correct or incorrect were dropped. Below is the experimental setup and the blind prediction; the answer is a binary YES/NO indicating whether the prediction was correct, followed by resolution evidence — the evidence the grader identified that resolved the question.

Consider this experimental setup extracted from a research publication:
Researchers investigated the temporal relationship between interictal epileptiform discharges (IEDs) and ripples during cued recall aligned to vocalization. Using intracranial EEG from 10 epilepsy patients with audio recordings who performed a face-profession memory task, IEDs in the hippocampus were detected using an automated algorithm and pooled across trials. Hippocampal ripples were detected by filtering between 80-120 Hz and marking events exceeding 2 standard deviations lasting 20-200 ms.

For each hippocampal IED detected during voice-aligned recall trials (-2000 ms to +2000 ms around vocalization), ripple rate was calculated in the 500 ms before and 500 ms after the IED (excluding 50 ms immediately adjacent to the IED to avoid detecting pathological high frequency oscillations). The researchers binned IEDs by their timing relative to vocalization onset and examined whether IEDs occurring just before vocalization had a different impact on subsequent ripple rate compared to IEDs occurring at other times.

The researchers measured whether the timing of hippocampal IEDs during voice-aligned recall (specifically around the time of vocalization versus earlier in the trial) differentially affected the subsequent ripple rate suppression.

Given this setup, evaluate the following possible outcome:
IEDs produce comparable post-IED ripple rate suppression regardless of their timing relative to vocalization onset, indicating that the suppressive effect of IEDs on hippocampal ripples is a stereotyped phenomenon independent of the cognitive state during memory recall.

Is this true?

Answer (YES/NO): NO